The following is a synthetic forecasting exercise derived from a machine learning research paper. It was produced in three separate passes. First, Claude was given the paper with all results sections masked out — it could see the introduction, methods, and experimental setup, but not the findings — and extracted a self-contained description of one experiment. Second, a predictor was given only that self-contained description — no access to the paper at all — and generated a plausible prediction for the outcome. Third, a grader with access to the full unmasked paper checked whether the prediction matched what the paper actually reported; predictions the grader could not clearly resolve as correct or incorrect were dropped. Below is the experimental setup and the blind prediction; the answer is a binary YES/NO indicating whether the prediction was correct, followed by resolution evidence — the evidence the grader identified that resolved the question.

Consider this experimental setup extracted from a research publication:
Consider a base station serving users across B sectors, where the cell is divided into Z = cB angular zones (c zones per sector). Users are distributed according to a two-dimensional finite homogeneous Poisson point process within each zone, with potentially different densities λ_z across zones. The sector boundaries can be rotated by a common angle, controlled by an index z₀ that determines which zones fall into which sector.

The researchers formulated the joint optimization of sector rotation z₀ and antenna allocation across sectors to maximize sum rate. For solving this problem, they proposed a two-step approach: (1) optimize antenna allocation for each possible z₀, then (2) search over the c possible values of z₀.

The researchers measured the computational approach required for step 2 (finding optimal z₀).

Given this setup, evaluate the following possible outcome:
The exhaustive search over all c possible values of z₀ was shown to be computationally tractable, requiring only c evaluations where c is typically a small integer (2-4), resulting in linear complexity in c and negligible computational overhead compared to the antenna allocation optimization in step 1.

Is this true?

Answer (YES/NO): NO